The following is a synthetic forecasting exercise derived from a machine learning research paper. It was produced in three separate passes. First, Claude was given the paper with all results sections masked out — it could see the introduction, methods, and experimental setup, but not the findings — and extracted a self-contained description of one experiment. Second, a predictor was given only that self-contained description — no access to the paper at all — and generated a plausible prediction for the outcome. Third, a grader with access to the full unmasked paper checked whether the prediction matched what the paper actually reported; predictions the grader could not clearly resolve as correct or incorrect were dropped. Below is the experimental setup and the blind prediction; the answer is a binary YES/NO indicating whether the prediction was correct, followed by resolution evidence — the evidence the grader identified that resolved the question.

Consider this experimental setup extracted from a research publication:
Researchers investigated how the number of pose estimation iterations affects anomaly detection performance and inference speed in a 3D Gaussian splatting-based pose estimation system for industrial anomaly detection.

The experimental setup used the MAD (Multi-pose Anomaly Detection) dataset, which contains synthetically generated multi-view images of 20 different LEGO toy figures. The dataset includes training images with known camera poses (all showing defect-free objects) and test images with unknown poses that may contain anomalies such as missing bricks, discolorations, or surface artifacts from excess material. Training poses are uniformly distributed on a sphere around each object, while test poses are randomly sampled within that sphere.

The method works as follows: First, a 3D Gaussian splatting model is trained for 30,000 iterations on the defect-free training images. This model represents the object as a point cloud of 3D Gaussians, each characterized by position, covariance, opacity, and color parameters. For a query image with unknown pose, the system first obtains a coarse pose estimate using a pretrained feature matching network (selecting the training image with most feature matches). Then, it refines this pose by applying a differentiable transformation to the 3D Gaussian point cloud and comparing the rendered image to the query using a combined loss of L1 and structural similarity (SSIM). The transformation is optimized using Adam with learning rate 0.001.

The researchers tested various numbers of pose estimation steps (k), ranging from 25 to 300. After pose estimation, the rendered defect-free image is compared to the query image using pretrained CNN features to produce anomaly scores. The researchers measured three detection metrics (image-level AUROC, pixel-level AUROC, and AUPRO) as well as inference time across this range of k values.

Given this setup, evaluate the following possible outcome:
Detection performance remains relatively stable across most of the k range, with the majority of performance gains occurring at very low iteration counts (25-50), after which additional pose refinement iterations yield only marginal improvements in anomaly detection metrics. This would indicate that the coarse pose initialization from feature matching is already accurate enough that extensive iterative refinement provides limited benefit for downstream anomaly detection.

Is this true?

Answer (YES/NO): NO